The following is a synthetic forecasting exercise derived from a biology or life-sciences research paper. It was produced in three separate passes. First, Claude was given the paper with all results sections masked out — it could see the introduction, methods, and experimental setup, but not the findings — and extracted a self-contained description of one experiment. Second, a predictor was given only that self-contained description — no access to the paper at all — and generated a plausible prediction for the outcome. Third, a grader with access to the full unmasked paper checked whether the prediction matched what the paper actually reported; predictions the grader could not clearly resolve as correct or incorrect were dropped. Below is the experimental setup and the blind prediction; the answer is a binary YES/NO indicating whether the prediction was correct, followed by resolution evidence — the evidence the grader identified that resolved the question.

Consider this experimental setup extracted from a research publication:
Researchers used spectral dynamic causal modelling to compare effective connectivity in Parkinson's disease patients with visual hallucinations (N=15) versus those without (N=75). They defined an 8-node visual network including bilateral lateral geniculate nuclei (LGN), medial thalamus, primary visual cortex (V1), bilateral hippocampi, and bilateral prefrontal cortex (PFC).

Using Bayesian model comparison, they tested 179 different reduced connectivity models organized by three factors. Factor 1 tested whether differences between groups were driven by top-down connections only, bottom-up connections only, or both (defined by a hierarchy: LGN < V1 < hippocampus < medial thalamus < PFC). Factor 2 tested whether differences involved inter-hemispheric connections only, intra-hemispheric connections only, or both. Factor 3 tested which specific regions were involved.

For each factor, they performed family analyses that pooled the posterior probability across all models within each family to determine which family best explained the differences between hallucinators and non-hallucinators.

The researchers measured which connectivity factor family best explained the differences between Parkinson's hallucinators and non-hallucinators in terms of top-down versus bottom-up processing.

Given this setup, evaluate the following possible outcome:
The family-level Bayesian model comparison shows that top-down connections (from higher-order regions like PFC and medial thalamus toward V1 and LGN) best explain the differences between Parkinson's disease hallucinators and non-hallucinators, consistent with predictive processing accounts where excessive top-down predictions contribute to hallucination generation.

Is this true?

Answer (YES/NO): NO